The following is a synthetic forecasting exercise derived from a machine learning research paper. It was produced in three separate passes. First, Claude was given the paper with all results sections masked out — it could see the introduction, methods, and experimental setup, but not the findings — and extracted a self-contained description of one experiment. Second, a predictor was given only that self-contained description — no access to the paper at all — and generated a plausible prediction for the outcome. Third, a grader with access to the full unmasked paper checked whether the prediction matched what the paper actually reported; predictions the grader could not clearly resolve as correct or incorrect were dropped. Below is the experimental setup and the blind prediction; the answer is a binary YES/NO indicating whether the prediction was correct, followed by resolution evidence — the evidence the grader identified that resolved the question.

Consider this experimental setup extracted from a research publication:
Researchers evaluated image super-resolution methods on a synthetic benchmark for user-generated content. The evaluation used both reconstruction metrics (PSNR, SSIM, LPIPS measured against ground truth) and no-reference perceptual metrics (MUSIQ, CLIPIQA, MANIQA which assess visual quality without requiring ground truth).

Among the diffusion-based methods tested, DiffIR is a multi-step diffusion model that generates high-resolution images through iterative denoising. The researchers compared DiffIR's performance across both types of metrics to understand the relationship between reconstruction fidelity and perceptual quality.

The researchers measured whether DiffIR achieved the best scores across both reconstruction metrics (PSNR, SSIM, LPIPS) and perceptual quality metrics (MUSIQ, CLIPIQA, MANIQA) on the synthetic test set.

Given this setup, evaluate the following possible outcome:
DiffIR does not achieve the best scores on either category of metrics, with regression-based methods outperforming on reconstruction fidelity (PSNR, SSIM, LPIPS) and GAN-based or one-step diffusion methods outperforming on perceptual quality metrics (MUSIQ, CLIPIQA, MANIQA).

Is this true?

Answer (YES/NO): NO